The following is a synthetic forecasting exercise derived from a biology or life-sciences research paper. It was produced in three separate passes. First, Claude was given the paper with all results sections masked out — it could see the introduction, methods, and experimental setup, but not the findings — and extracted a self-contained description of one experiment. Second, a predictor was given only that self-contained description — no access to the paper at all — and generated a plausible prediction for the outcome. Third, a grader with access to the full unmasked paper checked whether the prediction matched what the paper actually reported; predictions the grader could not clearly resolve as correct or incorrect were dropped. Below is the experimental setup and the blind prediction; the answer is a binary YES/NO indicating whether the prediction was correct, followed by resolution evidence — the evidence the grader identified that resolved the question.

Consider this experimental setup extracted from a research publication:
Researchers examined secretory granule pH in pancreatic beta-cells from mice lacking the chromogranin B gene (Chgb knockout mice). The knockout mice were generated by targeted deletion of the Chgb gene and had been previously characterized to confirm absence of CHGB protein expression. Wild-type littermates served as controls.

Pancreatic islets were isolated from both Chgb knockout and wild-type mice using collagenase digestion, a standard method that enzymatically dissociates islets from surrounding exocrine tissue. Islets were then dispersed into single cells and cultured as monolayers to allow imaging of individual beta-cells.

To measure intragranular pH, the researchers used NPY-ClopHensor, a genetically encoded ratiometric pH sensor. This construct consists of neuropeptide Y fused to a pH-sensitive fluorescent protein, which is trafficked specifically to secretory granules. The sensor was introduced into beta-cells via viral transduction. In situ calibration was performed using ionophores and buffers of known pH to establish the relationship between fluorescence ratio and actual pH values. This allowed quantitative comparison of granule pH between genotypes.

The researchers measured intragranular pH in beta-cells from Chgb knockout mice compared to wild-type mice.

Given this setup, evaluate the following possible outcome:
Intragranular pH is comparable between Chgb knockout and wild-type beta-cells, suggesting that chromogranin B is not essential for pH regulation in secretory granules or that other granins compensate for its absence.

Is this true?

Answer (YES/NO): NO